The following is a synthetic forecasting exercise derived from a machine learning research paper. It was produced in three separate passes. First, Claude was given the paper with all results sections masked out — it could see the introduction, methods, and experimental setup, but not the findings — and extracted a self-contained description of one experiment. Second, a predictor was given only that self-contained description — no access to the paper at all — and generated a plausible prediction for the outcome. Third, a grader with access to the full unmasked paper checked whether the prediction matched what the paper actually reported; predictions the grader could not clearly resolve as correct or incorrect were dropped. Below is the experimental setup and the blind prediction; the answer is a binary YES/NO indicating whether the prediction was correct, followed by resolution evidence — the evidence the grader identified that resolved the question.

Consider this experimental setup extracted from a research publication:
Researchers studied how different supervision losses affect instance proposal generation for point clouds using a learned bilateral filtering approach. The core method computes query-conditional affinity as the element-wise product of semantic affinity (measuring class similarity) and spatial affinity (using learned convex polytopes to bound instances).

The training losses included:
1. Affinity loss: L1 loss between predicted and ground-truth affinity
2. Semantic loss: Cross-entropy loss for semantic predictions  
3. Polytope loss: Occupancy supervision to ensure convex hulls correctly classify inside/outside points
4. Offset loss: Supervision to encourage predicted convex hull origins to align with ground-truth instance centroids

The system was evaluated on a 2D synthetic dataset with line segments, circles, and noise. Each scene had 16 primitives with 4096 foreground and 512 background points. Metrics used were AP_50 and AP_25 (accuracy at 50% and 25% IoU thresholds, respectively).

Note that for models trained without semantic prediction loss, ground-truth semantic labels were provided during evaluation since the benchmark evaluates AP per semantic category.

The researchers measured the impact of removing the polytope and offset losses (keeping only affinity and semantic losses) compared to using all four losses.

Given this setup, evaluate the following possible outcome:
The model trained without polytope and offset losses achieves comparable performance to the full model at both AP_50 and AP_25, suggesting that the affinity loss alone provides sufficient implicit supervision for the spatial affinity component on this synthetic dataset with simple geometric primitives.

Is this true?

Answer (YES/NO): NO